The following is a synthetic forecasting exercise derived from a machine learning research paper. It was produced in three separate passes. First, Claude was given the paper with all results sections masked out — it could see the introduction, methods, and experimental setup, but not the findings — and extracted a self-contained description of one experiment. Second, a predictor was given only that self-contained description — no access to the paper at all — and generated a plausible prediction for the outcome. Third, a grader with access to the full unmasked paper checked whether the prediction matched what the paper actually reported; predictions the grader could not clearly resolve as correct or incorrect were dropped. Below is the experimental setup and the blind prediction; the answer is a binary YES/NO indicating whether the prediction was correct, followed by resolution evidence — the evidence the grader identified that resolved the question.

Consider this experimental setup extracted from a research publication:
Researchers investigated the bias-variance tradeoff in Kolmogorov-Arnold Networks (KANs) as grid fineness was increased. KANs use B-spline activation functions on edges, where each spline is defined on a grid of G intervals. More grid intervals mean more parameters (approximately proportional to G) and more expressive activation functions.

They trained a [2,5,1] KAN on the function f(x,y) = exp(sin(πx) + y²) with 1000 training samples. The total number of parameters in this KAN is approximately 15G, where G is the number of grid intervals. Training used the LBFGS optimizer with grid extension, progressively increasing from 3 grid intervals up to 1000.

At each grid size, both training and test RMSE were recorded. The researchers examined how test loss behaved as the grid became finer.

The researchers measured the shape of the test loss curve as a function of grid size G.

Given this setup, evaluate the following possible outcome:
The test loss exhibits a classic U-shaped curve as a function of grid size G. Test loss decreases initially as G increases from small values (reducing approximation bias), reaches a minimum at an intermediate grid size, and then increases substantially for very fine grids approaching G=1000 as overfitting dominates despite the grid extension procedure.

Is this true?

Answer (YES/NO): YES